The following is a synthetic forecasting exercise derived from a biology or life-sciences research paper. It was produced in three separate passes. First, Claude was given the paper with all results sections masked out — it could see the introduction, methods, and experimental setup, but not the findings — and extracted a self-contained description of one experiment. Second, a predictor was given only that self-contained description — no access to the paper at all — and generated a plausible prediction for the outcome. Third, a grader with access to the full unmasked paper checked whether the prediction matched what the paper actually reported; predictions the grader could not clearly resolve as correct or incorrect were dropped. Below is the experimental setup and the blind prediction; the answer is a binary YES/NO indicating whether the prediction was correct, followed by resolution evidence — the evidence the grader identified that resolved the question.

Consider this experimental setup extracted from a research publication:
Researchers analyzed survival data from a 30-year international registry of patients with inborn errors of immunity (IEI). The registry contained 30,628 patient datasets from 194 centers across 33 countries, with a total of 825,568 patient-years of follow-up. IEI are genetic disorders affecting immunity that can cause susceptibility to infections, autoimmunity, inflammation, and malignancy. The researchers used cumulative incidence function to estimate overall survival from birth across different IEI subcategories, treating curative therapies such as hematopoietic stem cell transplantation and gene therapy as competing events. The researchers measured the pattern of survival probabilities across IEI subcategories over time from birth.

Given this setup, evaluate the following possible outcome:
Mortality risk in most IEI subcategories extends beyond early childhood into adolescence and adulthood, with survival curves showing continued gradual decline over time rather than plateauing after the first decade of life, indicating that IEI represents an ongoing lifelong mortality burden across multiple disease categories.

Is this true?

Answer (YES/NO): NO